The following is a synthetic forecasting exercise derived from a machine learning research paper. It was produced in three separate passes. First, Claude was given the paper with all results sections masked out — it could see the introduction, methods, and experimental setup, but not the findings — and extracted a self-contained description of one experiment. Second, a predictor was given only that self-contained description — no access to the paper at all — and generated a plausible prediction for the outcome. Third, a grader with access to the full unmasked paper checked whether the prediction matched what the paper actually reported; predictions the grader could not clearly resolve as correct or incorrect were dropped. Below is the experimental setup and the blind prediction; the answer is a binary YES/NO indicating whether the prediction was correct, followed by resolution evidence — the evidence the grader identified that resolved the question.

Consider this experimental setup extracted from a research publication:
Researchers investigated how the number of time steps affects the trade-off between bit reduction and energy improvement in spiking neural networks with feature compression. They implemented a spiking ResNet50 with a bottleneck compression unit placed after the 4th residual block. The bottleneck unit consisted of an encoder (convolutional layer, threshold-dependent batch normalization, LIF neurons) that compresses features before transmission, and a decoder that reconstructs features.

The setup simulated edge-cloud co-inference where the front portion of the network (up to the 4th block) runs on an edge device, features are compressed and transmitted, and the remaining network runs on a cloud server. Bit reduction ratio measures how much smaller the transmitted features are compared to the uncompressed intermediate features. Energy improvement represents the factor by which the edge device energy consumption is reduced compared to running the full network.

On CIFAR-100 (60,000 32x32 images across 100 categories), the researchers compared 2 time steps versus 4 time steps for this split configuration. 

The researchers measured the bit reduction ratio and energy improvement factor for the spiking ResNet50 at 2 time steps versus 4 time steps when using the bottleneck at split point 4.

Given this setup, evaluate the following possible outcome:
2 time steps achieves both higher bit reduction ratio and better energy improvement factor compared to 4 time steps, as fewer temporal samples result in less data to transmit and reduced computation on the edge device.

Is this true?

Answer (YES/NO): NO